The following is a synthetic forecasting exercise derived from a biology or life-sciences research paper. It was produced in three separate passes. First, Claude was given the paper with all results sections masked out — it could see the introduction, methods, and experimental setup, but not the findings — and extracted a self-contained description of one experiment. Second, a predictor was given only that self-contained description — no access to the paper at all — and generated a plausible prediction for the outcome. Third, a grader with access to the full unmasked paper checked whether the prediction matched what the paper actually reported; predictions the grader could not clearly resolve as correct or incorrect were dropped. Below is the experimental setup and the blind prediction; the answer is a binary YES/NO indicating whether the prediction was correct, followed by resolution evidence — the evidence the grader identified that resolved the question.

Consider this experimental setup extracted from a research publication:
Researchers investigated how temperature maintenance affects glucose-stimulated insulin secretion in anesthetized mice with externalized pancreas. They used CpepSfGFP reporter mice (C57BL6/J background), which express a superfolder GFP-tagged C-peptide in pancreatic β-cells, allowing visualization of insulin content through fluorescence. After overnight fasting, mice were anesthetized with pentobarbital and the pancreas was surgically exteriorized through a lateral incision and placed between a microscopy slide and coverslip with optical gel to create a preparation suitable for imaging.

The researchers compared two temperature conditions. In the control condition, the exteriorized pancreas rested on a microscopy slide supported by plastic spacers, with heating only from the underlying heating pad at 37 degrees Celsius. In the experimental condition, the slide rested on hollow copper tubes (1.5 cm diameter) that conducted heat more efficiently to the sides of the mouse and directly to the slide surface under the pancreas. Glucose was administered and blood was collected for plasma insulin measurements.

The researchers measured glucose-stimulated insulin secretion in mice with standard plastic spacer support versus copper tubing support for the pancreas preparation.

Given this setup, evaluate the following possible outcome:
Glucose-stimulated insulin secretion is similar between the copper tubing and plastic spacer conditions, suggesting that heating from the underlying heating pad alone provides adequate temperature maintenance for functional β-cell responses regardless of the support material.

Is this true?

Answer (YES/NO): NO